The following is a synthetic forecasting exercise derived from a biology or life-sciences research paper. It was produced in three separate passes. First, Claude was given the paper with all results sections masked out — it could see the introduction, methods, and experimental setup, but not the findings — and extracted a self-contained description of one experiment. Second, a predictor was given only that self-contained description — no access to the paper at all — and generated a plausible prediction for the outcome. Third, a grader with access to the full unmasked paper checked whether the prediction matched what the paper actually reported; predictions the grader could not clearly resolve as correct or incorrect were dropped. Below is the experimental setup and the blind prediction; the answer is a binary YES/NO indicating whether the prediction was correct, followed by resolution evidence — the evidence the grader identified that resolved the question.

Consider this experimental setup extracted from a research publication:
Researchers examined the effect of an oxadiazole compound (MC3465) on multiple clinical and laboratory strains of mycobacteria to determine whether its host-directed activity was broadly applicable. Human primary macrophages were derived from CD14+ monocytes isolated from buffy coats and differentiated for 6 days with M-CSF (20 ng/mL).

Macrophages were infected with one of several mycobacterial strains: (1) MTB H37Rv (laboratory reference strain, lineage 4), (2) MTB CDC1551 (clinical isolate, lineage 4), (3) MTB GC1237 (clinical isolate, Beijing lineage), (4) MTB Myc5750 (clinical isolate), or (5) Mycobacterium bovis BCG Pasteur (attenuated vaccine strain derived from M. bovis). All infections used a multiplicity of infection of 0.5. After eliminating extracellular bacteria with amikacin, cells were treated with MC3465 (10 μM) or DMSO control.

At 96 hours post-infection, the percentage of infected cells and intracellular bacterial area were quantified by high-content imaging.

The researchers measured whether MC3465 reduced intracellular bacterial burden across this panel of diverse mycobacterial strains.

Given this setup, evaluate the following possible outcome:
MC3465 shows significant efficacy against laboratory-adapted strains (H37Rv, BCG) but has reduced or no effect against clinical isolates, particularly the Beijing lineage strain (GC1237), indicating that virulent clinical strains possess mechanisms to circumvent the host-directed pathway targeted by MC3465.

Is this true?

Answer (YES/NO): NO